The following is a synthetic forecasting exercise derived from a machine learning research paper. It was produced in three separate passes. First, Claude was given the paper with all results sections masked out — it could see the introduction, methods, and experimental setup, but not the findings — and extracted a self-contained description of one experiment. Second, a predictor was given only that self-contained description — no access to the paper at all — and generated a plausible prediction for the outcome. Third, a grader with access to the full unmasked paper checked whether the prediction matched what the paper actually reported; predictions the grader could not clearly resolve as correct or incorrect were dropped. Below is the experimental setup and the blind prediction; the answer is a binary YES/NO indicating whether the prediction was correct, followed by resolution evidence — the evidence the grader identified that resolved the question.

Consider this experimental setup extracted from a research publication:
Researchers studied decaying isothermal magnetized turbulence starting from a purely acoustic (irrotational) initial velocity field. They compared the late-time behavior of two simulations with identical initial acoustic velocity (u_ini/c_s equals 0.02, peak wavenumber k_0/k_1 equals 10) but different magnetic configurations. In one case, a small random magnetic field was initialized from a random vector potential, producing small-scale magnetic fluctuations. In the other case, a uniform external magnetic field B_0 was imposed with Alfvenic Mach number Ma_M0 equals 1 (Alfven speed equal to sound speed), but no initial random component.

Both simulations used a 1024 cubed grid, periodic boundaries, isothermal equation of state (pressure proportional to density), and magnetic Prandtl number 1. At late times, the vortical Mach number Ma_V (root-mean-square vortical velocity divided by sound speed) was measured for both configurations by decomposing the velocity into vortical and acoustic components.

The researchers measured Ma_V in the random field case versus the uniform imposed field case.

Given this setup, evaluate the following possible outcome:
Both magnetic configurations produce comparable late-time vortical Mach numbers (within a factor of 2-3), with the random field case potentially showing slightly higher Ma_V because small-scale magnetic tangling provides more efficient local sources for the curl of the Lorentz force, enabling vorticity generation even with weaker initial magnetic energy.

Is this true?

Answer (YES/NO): NO